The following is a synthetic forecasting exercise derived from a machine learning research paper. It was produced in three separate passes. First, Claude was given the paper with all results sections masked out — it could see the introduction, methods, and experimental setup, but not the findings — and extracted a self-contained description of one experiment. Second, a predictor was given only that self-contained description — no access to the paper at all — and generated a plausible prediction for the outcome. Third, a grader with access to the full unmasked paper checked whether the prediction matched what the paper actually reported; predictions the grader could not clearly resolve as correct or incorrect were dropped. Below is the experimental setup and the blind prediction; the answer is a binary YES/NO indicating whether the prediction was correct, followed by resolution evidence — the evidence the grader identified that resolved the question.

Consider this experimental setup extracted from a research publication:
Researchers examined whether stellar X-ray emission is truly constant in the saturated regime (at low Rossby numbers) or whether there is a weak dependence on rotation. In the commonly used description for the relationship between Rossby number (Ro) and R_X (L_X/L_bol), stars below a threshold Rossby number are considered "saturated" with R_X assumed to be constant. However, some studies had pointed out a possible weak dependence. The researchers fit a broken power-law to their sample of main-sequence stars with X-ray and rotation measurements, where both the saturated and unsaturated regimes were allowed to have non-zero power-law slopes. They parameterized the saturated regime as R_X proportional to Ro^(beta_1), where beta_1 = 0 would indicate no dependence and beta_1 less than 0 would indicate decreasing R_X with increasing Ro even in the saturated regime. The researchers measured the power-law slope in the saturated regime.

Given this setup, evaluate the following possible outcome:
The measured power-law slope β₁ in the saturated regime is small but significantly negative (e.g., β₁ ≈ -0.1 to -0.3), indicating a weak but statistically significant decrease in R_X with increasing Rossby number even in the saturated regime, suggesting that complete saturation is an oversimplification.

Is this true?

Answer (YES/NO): YES